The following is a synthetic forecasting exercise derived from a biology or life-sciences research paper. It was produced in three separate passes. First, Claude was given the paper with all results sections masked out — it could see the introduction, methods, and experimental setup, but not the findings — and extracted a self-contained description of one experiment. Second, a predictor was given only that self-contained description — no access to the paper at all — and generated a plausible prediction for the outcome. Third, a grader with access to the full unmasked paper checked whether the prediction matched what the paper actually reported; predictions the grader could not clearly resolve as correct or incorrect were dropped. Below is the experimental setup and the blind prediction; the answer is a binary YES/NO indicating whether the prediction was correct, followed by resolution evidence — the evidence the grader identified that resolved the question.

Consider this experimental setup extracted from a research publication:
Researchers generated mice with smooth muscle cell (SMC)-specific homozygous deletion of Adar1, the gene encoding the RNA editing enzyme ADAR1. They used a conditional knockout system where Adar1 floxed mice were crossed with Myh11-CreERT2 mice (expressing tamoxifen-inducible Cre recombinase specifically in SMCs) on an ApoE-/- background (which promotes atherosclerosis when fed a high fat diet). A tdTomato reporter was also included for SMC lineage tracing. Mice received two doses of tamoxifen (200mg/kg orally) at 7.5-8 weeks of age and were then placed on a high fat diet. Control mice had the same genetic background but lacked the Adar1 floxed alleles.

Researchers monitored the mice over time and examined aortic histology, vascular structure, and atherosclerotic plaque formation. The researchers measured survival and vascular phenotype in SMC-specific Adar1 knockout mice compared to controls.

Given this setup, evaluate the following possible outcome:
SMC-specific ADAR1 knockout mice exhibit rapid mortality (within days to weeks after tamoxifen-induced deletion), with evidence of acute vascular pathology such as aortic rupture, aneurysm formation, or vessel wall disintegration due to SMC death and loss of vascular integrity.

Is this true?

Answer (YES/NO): NO